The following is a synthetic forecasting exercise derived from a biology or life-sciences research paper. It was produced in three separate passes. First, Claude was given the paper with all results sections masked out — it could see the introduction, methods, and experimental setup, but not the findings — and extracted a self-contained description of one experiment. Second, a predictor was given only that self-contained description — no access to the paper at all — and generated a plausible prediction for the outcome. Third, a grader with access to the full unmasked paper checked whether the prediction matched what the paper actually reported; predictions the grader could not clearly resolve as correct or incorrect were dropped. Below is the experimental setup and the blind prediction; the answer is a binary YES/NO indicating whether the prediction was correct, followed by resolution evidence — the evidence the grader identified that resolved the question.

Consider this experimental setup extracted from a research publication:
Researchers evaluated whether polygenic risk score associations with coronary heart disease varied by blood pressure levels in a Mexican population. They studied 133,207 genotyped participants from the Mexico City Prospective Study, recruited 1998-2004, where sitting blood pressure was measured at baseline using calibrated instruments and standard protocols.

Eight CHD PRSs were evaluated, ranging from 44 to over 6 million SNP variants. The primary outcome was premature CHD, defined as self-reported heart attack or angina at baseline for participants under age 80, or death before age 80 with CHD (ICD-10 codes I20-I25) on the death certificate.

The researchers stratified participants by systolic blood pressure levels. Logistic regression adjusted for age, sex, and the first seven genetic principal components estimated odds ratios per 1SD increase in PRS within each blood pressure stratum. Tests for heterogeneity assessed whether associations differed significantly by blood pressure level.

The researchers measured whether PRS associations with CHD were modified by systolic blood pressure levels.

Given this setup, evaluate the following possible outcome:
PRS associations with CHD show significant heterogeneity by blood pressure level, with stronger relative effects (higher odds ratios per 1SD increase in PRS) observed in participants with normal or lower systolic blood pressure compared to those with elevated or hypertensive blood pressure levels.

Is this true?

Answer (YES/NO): NO